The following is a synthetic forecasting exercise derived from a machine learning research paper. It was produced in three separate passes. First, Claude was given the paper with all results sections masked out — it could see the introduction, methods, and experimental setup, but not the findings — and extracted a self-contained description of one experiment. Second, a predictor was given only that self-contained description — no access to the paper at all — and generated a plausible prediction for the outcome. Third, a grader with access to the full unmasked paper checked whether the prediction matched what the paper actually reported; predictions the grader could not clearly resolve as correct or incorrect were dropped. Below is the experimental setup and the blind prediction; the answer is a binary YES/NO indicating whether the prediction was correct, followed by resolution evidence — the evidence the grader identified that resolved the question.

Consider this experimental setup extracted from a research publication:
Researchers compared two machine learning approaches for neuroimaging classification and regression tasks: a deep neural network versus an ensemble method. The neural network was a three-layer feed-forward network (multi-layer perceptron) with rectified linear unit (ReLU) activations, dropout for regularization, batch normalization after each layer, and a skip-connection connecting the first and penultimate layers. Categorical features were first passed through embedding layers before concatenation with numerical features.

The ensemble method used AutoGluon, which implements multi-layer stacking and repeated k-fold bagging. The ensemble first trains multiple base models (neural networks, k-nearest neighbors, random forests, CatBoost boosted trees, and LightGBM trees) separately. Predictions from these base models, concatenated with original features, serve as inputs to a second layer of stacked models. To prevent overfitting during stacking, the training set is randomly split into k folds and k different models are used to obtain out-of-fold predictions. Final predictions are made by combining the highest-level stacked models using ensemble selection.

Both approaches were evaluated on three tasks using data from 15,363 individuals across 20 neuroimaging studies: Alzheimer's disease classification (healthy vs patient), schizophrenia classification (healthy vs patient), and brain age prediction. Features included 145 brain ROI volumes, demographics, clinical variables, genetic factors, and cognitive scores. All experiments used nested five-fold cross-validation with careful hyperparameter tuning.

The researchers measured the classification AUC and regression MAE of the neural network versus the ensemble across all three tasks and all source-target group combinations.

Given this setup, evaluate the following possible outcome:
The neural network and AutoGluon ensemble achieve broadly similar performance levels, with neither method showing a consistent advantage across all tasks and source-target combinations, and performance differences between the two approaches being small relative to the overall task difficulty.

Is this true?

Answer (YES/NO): NO